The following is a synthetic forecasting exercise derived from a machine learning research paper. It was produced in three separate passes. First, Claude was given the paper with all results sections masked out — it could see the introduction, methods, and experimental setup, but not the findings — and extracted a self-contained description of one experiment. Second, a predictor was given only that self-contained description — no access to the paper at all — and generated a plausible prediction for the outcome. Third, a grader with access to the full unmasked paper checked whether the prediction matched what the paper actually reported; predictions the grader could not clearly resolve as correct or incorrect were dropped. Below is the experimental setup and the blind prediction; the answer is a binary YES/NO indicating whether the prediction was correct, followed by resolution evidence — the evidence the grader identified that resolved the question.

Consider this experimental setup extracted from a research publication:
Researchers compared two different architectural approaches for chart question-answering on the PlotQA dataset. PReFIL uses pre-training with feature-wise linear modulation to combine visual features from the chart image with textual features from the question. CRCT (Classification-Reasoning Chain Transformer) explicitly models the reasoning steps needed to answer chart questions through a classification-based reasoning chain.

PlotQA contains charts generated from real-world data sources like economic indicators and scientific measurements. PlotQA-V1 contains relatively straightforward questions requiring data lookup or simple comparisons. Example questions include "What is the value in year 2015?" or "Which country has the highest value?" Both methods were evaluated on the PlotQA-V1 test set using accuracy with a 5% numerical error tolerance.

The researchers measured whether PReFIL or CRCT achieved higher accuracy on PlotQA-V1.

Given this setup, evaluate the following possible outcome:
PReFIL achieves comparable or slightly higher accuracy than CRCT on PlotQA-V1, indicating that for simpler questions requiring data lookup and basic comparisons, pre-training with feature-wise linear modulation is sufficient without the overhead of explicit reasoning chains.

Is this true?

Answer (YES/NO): NO